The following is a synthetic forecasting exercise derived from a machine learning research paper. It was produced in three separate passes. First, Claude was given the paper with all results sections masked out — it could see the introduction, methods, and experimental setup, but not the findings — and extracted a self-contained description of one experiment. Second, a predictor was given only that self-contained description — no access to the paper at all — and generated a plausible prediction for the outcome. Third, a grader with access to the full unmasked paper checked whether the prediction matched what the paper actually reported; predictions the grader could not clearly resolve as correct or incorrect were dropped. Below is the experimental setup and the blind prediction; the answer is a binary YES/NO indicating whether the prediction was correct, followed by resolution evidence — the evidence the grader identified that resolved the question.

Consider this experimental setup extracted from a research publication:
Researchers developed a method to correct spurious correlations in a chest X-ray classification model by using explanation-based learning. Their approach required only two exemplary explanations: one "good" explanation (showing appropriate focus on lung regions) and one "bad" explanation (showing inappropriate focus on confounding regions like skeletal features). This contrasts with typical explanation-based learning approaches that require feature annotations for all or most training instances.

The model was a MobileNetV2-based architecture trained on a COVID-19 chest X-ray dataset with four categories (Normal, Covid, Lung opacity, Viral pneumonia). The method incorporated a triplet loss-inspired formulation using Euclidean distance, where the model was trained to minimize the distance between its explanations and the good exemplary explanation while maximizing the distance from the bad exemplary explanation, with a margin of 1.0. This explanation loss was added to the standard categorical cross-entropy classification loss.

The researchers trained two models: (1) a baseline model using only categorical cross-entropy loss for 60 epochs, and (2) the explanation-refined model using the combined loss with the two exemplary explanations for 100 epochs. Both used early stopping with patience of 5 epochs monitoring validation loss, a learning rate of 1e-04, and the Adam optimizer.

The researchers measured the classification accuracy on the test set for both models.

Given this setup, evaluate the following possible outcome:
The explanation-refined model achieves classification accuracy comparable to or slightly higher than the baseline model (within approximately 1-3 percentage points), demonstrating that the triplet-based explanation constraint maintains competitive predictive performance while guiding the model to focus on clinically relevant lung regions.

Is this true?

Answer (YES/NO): NO